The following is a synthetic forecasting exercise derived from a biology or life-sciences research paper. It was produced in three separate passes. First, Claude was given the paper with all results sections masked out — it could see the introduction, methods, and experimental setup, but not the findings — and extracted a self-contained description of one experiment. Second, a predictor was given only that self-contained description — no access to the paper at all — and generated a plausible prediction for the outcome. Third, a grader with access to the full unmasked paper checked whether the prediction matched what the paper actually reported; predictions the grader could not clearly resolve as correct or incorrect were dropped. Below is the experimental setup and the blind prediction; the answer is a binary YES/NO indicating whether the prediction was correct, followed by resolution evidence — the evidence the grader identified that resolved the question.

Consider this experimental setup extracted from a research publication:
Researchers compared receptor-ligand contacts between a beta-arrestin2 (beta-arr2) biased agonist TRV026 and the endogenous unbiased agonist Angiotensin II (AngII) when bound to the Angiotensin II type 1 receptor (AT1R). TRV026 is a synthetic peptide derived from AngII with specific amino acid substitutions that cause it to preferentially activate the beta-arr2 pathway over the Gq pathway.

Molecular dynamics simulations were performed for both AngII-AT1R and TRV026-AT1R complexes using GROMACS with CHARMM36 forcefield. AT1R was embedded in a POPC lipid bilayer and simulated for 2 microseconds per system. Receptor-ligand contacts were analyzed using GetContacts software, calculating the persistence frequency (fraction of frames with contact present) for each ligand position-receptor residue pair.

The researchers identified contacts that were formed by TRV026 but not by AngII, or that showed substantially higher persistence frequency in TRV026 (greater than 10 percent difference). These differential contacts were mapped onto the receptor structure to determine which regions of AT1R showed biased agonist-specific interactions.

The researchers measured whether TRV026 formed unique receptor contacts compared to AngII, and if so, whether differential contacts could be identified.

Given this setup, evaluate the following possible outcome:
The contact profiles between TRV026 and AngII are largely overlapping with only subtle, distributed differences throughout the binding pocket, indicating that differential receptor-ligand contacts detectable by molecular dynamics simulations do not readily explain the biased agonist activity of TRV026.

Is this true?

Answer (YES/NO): NO